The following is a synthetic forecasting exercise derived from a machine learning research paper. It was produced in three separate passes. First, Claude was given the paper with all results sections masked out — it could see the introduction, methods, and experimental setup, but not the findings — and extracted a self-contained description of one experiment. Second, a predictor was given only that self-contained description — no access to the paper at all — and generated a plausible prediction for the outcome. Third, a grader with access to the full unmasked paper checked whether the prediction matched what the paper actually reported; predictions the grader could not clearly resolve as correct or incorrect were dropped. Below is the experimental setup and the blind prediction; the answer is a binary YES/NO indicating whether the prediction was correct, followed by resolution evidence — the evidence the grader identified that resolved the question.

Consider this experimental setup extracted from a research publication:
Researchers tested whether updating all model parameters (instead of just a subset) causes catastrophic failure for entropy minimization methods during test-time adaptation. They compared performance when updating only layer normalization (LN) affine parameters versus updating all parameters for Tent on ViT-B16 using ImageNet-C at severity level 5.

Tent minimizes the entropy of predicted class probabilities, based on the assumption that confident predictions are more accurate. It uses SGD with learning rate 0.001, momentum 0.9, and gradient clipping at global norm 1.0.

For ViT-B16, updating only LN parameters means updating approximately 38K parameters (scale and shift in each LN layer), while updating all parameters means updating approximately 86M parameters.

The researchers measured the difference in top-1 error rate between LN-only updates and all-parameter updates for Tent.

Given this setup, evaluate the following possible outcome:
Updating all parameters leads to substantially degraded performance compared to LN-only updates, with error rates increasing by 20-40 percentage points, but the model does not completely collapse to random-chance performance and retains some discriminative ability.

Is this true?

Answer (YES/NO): NO